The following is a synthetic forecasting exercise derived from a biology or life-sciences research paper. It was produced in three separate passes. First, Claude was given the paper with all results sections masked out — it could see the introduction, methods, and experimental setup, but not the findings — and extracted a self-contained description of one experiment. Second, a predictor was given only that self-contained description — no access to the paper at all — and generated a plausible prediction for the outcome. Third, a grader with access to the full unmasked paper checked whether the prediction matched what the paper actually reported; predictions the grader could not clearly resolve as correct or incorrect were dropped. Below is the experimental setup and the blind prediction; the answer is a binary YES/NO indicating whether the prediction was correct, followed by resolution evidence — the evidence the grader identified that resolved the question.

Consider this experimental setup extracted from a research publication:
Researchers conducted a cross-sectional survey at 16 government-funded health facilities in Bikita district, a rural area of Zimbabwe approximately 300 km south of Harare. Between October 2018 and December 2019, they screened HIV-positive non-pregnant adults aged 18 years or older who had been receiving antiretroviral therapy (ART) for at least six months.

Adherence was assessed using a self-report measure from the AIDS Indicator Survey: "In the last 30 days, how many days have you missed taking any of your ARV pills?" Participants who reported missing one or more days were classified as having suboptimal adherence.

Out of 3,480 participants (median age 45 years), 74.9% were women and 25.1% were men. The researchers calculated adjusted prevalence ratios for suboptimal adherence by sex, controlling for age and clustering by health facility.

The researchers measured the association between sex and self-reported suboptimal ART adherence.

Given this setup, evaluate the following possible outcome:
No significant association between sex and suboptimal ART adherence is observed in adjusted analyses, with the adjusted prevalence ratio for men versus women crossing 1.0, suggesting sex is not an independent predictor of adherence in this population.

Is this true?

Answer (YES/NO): NO